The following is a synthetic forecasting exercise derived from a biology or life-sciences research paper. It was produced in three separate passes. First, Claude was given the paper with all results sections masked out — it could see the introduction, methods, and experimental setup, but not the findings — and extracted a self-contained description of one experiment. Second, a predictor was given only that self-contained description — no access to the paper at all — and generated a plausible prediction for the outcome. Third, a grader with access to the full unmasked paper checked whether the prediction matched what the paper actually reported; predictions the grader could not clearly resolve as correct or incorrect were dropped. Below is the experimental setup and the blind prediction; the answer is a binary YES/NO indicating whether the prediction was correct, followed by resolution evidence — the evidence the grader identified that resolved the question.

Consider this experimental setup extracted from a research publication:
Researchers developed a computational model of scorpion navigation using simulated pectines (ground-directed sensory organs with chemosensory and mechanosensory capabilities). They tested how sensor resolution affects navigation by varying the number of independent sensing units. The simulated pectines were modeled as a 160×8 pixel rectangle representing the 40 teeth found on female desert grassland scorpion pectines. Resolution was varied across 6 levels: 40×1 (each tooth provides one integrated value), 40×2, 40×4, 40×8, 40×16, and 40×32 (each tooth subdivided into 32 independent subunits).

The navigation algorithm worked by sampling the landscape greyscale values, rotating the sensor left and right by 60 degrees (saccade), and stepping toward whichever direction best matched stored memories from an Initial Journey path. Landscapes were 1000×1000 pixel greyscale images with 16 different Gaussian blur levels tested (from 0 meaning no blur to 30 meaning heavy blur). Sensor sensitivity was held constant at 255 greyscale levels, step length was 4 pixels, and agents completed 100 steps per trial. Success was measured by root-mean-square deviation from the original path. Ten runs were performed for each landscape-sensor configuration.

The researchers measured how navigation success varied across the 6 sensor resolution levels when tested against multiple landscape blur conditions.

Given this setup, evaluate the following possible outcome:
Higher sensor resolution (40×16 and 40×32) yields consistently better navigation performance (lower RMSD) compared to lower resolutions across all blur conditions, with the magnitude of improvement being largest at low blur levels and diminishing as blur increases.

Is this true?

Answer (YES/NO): NO